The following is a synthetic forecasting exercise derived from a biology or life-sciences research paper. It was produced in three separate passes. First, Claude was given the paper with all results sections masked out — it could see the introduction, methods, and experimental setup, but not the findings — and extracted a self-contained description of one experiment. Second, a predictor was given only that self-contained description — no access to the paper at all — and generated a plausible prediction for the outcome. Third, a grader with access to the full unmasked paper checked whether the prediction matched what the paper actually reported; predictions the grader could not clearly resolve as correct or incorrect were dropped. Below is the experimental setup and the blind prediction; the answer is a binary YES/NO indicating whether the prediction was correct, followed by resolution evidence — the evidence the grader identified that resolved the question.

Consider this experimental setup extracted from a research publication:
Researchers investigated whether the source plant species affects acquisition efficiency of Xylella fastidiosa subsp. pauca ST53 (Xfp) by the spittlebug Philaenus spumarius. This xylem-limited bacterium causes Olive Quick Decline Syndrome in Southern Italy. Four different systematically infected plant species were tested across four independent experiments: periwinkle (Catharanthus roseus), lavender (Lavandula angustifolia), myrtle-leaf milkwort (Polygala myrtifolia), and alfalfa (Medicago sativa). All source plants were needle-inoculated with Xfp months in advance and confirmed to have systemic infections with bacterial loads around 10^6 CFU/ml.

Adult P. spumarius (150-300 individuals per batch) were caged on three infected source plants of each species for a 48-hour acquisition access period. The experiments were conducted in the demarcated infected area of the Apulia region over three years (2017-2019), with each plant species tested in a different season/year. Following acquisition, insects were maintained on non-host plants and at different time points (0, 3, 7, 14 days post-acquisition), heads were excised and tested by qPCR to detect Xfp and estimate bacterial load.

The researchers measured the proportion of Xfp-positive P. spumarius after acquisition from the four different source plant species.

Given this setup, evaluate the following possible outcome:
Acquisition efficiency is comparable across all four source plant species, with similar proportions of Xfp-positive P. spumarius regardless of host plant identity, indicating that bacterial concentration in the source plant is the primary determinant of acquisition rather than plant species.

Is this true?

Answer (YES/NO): NO